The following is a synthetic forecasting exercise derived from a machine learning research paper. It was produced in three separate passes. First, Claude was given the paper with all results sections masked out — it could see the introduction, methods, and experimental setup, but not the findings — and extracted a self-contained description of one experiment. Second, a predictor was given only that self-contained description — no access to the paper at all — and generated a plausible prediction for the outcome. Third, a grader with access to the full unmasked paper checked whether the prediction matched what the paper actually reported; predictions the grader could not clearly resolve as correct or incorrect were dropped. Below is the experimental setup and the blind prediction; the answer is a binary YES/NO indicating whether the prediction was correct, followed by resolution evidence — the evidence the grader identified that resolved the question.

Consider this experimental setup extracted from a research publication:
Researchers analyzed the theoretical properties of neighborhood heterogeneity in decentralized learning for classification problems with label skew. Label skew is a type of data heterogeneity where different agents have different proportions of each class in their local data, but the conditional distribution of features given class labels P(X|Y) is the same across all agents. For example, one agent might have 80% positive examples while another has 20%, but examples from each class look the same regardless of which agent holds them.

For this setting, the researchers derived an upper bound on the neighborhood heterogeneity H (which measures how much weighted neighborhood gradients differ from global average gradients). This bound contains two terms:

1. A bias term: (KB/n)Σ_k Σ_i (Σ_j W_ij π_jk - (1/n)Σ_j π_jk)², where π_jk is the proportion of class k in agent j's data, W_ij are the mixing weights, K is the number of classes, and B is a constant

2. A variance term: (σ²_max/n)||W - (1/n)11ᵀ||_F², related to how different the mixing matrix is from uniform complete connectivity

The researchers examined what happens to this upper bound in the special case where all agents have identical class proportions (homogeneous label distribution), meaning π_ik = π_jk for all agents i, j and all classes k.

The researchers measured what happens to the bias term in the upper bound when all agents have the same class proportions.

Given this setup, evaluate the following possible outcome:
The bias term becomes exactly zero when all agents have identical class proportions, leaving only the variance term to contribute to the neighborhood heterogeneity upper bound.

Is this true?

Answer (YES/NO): YES